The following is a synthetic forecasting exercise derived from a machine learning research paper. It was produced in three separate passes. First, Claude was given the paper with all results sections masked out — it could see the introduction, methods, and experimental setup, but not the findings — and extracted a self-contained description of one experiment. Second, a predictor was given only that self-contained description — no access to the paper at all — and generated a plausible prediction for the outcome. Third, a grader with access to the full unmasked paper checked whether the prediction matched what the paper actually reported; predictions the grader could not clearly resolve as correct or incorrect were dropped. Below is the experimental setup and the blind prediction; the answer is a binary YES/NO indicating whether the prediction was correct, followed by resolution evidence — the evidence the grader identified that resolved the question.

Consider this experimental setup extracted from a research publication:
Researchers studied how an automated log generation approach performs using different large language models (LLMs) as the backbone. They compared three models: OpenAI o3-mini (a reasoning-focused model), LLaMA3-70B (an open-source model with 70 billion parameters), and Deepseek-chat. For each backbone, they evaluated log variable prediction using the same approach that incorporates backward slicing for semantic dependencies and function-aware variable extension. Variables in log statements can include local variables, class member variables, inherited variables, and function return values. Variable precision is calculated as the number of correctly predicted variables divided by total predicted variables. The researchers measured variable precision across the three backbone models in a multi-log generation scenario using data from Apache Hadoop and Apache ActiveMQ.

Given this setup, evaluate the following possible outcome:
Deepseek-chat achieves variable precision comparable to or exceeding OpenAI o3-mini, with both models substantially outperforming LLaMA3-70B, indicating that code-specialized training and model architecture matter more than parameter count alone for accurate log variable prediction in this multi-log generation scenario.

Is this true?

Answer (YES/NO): NO